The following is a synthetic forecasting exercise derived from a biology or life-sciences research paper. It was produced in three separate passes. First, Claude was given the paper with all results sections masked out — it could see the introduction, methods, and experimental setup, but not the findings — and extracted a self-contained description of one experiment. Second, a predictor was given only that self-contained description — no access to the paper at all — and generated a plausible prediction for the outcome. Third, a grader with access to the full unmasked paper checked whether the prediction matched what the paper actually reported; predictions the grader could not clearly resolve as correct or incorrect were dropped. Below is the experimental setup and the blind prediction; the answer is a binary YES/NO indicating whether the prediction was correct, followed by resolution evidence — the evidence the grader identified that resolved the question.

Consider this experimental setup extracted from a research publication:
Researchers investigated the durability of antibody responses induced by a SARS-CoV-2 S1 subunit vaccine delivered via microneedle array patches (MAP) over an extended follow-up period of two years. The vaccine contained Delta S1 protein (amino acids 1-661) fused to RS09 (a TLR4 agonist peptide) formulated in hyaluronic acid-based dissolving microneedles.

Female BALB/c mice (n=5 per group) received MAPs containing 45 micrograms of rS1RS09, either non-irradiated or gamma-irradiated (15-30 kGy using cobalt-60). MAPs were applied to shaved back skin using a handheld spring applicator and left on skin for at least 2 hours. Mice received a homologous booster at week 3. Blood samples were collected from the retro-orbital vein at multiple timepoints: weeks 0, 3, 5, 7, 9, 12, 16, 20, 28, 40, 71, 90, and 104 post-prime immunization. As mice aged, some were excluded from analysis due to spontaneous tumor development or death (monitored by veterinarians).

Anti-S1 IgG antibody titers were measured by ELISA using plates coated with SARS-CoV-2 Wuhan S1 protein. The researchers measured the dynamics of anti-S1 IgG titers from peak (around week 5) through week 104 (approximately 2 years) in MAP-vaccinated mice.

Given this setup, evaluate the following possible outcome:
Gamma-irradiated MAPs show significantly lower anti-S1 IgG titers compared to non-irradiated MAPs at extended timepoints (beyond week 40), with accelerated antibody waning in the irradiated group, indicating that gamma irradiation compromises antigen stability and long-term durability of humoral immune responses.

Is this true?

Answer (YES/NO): NO